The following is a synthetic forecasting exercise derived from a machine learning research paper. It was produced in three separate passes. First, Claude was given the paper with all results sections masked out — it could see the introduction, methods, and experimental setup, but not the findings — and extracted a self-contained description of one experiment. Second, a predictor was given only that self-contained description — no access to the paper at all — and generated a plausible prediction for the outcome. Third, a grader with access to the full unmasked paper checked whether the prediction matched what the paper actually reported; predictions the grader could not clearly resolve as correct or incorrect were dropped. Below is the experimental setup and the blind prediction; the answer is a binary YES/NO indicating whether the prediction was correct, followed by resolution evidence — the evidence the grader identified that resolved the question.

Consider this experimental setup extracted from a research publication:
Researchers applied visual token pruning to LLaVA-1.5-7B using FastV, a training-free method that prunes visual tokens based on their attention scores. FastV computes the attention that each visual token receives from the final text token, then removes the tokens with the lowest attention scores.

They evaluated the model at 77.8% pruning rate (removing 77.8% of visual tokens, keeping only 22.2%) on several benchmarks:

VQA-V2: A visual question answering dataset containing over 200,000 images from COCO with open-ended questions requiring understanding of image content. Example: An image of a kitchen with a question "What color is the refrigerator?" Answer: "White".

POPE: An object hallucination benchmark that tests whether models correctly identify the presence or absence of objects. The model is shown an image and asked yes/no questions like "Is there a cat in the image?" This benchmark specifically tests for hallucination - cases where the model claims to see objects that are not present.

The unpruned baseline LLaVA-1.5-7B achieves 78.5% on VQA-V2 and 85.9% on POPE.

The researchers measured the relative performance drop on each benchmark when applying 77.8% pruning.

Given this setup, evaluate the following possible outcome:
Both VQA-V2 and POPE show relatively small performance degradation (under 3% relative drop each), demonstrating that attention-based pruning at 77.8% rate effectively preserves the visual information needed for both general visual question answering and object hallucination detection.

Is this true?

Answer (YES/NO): NO